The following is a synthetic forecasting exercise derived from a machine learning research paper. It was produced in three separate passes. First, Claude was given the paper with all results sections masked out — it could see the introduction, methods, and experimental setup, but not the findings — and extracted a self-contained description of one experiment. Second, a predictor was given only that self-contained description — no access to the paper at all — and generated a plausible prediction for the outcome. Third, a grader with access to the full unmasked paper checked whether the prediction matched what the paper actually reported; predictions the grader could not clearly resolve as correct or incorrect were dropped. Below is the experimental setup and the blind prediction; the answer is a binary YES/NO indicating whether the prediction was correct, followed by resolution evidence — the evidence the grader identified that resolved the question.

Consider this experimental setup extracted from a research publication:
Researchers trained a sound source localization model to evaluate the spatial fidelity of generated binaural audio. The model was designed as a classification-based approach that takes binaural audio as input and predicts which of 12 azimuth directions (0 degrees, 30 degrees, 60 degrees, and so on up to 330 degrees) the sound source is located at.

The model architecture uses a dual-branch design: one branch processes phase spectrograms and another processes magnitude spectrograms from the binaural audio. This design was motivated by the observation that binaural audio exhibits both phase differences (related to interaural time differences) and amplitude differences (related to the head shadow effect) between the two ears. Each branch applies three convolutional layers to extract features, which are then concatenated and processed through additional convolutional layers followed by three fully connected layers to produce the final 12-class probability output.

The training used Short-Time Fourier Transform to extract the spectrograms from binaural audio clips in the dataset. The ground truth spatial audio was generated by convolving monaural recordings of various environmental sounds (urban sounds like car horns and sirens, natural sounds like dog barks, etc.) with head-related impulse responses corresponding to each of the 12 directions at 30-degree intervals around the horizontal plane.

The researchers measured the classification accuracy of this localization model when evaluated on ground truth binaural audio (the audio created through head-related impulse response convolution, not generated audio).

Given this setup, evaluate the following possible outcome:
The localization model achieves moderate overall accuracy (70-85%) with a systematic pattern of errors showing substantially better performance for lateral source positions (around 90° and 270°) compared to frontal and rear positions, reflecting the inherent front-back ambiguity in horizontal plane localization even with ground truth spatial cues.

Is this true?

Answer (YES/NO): NO